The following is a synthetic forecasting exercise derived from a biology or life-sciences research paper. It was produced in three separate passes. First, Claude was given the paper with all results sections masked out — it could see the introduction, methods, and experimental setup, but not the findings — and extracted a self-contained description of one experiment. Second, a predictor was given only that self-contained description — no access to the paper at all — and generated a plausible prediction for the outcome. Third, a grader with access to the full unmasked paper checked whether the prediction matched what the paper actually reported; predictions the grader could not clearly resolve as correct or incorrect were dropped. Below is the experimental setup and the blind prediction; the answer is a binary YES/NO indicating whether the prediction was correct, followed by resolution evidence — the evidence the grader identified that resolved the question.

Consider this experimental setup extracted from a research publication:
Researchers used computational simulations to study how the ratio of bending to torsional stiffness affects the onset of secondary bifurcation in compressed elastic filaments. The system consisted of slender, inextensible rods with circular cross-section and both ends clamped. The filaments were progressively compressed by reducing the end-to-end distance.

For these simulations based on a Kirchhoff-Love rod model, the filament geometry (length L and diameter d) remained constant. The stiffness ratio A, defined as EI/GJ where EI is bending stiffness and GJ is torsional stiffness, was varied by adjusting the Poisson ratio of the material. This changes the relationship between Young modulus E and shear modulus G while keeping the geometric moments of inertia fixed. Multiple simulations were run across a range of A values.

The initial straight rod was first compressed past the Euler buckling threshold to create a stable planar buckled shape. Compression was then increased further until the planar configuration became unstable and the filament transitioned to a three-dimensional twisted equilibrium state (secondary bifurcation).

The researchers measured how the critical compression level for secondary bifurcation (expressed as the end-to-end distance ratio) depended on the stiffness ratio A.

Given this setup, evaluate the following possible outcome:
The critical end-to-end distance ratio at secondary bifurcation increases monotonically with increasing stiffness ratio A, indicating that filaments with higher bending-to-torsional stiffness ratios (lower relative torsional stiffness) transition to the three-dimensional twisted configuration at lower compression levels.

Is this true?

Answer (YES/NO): YES